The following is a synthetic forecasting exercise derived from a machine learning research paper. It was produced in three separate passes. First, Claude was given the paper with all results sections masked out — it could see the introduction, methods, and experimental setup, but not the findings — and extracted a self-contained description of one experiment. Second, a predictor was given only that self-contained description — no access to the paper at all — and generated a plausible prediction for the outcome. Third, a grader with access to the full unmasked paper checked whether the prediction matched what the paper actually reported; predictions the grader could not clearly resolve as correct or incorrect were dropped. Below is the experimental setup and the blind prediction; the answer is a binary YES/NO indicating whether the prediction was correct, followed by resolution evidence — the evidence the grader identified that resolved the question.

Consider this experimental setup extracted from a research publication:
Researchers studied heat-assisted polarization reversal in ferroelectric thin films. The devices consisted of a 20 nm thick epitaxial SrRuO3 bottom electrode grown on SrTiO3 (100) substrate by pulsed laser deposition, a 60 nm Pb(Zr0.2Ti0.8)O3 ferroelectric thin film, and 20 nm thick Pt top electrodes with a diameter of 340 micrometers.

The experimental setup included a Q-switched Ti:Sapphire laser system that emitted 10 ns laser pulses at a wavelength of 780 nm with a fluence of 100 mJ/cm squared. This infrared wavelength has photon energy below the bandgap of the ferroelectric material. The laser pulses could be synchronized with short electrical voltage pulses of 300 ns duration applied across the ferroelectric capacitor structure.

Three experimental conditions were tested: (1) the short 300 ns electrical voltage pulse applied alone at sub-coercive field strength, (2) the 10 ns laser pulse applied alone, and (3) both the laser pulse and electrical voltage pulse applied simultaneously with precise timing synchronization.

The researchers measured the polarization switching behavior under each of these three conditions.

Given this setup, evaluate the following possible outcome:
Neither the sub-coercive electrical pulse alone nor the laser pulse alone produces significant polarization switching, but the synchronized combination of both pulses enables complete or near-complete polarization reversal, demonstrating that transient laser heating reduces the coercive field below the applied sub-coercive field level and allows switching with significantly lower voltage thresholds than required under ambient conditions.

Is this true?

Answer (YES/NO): YES